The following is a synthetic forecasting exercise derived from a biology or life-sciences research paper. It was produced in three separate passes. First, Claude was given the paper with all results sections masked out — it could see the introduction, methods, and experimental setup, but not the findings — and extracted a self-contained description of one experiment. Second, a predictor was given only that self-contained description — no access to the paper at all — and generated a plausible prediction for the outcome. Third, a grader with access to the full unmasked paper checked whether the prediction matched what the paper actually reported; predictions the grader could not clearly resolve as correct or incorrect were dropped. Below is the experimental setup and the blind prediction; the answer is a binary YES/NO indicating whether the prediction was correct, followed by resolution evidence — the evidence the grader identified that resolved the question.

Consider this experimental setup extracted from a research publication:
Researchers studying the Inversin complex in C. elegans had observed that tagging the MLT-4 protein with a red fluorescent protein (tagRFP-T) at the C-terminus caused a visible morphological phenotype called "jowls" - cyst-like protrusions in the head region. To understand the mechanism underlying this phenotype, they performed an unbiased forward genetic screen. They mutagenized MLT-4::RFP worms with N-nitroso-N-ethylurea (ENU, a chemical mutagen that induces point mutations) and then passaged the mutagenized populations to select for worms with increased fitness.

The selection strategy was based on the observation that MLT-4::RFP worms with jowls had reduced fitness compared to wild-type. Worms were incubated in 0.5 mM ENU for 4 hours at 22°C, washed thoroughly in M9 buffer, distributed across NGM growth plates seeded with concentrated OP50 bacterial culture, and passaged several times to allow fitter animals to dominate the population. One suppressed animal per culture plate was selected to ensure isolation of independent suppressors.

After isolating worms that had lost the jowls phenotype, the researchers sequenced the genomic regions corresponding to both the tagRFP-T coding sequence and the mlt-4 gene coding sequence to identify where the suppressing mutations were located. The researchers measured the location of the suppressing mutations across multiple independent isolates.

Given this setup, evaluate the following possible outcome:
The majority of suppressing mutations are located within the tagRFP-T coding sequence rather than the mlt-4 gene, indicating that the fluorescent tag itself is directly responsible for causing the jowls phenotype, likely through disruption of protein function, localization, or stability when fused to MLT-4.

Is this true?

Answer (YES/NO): NO